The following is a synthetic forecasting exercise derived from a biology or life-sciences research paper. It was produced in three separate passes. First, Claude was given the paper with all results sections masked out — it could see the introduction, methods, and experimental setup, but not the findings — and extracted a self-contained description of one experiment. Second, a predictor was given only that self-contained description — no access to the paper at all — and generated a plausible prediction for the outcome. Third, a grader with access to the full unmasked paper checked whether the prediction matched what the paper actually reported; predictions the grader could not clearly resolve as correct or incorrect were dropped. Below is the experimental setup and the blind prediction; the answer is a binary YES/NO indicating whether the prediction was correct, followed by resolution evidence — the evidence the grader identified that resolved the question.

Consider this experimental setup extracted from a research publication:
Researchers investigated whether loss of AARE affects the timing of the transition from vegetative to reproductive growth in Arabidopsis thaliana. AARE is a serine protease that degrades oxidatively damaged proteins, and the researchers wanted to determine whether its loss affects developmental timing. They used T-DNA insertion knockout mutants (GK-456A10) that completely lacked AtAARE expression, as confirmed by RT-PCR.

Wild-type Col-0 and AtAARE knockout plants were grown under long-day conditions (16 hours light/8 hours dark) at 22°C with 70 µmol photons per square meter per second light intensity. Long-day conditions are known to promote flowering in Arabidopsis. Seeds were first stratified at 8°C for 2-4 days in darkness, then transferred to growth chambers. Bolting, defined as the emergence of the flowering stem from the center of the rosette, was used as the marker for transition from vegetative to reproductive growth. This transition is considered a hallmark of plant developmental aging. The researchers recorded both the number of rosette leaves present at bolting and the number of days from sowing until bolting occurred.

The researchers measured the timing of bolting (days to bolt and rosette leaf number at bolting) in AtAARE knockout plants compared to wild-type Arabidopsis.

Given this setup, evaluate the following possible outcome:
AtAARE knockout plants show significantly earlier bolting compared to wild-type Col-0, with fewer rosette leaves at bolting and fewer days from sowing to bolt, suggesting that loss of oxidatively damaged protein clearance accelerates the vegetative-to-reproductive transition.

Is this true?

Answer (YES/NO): YES